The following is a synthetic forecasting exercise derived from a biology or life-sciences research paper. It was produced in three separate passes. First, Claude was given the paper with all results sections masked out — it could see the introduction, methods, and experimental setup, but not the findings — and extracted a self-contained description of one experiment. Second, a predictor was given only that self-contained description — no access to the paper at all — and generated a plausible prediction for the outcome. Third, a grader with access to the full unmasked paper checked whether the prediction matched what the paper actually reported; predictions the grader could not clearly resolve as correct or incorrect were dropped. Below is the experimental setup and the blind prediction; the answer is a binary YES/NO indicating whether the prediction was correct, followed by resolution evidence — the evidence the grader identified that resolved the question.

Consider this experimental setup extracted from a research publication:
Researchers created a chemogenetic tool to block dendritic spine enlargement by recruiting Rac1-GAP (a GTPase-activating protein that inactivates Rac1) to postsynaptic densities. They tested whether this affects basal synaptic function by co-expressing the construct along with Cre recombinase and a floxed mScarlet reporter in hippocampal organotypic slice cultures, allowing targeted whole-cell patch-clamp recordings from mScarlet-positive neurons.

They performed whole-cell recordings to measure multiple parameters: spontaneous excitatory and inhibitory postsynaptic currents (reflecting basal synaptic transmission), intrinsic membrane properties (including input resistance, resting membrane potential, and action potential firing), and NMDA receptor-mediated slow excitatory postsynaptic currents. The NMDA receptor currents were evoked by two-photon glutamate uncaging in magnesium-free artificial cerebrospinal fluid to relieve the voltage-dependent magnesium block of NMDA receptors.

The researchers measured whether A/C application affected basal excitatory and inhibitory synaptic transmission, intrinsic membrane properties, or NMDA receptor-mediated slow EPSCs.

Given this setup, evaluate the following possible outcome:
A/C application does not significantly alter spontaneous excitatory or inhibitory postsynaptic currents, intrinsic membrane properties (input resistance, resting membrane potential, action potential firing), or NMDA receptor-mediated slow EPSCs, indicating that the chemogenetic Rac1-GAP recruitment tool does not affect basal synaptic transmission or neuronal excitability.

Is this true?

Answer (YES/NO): YES